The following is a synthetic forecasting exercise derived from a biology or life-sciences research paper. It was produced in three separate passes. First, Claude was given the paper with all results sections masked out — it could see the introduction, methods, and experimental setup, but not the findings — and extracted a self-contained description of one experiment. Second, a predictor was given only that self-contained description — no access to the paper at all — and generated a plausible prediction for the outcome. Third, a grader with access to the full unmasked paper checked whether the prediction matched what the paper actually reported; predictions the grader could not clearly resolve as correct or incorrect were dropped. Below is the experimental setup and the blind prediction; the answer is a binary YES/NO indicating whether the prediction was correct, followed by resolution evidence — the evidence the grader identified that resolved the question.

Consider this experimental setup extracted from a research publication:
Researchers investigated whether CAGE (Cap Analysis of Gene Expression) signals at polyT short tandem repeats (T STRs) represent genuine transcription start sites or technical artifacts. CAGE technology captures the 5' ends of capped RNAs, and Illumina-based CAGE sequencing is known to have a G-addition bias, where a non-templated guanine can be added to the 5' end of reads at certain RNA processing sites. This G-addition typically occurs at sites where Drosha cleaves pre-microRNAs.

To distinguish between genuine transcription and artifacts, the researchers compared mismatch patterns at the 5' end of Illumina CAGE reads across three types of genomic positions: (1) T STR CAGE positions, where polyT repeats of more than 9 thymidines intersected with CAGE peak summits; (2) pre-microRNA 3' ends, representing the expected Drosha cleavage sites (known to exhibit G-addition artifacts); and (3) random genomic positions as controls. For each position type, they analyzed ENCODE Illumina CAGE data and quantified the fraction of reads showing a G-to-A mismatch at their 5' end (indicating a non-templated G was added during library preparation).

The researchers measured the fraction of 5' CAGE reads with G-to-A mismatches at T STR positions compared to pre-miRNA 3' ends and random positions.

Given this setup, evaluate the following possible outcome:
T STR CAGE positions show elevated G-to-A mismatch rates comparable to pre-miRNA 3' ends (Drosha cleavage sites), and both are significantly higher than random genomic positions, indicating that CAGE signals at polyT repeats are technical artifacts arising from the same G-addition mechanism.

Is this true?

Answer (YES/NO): NO